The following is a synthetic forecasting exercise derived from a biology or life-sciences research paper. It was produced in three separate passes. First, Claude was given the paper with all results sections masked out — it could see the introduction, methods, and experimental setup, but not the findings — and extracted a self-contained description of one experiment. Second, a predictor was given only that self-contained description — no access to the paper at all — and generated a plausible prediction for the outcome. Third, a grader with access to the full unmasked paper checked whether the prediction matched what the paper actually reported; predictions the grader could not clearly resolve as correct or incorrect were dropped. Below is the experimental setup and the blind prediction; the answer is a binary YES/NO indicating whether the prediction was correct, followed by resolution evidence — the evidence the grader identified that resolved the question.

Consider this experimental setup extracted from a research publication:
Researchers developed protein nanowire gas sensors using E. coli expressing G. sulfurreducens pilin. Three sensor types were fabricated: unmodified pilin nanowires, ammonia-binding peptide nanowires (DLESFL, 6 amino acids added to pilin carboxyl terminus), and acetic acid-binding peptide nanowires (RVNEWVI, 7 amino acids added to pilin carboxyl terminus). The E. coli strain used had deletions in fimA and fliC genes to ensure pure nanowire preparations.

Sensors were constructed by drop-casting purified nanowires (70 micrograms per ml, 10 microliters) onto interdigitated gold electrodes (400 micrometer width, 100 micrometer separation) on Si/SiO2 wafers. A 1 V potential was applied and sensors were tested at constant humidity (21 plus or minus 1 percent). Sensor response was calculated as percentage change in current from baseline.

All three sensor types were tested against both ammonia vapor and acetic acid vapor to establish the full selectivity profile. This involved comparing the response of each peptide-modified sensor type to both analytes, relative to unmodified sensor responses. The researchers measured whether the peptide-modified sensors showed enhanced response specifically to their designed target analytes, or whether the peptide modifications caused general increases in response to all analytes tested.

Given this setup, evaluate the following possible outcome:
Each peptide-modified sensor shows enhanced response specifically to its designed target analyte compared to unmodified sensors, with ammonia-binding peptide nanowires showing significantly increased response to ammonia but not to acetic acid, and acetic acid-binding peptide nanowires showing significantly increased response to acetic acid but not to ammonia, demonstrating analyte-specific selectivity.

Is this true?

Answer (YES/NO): NO